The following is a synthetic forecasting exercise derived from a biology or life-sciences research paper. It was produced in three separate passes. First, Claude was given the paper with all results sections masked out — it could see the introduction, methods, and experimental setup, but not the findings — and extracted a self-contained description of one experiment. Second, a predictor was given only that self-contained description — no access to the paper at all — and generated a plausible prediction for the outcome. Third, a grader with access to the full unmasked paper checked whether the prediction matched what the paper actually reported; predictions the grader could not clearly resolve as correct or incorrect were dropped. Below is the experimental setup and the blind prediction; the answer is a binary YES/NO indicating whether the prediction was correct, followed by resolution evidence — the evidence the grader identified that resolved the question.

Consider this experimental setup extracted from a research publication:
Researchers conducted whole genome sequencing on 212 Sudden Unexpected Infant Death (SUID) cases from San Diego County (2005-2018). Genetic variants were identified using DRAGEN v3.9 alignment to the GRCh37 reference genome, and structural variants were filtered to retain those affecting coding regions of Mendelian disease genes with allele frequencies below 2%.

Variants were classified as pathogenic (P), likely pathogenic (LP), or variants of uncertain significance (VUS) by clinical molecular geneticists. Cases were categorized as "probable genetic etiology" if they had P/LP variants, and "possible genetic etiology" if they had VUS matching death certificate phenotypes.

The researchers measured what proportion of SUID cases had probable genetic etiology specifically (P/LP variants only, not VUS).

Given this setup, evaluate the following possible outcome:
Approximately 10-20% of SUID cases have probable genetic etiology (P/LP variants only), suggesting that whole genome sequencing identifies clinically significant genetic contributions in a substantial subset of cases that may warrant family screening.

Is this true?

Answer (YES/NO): YES